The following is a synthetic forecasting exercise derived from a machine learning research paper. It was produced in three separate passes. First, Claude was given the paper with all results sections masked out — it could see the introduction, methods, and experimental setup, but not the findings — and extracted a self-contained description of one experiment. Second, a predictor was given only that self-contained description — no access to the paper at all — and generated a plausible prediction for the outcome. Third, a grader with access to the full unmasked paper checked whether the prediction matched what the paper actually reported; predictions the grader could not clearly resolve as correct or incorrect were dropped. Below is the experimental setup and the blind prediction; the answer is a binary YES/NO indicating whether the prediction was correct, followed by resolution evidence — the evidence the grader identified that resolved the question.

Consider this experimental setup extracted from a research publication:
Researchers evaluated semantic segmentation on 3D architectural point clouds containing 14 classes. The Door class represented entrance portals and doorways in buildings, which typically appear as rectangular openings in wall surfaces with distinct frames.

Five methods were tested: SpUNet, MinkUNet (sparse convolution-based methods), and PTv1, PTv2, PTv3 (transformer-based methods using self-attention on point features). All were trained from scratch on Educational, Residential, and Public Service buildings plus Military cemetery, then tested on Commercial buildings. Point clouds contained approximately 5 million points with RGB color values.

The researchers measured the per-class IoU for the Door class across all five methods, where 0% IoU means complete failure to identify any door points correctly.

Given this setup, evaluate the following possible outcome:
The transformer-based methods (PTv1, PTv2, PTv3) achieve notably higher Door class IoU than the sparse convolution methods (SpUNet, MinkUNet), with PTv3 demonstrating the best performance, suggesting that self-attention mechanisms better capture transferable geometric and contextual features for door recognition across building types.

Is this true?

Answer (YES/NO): NO